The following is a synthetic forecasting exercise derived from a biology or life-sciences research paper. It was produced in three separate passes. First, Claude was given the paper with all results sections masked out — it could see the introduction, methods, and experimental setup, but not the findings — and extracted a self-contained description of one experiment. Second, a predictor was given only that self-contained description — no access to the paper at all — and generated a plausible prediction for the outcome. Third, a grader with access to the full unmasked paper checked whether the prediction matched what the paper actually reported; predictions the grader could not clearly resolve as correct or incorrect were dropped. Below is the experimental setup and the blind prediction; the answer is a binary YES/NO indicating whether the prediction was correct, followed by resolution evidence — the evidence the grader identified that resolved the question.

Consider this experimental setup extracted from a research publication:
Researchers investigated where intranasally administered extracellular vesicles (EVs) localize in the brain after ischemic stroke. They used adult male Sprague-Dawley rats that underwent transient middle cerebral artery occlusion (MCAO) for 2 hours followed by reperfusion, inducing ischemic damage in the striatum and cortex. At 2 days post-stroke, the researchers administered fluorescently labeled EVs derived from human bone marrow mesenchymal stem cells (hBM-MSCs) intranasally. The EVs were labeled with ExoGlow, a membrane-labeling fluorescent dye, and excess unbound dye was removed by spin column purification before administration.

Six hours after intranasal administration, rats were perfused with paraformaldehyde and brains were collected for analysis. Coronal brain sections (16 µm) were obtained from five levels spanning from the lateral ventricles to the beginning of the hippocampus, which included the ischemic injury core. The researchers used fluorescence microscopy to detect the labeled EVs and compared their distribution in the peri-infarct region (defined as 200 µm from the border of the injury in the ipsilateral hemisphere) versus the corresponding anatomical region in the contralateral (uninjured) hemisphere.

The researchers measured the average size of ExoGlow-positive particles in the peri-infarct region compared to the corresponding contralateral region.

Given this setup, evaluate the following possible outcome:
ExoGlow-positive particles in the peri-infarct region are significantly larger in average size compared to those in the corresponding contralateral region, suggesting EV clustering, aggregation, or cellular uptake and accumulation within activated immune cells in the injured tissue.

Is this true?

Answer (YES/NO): YES